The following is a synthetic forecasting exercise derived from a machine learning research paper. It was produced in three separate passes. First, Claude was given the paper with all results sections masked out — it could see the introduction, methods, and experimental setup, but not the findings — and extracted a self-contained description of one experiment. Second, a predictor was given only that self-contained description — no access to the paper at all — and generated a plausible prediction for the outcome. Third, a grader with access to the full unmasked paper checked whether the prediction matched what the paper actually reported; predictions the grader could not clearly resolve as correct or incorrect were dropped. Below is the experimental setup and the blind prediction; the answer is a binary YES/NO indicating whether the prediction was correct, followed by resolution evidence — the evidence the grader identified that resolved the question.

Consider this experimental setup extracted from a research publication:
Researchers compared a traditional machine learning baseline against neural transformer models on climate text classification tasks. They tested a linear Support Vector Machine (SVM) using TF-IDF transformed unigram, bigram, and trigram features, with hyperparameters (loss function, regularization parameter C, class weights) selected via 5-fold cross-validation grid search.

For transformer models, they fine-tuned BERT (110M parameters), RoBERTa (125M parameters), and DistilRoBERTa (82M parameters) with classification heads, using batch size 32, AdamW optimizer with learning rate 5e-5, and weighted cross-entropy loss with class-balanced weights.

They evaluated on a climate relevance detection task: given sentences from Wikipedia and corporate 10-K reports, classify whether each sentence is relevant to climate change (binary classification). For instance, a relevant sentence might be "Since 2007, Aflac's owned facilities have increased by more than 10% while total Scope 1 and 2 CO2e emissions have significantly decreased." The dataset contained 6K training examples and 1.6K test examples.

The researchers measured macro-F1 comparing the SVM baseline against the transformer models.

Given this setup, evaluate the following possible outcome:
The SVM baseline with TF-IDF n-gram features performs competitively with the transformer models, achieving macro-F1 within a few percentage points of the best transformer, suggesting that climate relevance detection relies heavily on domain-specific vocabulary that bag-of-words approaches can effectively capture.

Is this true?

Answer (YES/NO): NO